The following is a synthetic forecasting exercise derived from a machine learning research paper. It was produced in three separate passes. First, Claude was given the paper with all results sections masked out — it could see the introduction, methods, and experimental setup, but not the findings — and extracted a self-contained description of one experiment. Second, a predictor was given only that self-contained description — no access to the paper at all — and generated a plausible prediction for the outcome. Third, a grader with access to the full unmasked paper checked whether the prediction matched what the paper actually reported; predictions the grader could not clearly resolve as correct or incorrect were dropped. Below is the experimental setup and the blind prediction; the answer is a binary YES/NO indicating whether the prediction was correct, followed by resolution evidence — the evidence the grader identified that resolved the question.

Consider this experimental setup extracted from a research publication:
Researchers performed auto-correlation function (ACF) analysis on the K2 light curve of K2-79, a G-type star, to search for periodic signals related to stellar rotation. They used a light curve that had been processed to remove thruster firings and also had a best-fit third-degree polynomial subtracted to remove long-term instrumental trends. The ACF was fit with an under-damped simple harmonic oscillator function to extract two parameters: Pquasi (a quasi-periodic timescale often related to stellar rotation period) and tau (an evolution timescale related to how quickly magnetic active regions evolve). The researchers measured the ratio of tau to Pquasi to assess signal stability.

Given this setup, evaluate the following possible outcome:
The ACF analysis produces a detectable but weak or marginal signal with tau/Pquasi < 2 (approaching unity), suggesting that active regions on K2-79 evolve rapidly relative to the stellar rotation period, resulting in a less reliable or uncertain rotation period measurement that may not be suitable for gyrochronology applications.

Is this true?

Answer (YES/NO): NO